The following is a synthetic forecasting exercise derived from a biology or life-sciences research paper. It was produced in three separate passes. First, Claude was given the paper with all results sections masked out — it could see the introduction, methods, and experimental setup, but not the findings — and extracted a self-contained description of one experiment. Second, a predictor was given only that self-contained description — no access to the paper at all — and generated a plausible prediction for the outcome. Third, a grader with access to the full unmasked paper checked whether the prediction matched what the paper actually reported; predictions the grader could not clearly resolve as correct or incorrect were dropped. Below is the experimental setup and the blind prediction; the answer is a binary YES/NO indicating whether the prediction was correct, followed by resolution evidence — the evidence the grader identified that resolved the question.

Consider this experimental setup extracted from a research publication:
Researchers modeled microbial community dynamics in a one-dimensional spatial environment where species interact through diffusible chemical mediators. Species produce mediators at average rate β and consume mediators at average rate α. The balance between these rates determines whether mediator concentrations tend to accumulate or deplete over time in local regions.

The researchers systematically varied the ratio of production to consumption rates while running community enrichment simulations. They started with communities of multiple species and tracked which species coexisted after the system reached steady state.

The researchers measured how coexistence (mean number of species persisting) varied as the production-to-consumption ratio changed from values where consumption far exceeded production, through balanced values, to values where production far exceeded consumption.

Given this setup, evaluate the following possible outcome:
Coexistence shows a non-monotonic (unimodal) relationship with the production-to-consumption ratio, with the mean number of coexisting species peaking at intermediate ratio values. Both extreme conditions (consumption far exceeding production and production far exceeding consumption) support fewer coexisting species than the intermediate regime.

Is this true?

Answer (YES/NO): YES